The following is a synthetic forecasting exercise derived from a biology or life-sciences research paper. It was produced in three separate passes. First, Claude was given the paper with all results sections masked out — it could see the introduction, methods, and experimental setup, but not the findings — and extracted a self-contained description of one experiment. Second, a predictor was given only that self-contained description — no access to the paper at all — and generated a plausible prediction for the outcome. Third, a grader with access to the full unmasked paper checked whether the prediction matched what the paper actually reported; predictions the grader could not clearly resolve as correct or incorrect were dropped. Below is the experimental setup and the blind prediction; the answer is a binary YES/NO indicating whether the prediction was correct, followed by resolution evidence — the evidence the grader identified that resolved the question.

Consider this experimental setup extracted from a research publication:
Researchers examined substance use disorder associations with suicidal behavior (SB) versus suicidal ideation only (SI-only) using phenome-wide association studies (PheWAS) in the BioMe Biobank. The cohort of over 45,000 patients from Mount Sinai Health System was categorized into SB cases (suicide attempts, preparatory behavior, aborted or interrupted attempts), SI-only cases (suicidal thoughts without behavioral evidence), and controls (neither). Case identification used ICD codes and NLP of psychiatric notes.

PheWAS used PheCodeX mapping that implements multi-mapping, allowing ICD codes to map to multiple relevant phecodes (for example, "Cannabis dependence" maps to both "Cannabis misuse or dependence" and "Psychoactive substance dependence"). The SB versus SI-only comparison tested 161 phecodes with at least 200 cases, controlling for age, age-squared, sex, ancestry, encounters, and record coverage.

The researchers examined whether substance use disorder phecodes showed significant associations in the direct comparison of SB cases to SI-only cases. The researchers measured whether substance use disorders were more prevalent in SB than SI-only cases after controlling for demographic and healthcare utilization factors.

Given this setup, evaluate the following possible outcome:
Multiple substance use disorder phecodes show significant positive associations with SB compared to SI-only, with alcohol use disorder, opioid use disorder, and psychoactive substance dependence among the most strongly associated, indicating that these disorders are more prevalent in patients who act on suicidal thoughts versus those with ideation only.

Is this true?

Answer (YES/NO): NO